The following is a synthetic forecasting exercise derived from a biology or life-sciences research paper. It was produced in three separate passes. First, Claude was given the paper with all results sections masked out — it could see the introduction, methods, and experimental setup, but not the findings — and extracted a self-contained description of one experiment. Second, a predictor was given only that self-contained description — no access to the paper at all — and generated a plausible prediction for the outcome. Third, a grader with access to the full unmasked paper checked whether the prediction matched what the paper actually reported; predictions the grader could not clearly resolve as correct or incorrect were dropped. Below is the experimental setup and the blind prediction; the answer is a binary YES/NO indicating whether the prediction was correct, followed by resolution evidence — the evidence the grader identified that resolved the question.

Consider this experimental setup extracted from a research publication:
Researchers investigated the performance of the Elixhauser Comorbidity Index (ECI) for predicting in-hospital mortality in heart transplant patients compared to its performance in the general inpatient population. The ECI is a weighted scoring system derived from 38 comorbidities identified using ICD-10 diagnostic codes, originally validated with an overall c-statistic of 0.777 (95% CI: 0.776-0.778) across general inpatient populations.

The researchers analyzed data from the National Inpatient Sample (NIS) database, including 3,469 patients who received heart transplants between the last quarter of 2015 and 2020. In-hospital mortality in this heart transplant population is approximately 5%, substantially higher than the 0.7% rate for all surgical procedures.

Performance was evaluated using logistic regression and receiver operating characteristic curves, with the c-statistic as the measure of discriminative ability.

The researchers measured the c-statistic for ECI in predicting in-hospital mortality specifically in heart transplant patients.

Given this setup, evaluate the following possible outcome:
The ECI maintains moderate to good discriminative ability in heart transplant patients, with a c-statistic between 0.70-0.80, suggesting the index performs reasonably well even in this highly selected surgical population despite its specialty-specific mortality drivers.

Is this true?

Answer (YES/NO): NO